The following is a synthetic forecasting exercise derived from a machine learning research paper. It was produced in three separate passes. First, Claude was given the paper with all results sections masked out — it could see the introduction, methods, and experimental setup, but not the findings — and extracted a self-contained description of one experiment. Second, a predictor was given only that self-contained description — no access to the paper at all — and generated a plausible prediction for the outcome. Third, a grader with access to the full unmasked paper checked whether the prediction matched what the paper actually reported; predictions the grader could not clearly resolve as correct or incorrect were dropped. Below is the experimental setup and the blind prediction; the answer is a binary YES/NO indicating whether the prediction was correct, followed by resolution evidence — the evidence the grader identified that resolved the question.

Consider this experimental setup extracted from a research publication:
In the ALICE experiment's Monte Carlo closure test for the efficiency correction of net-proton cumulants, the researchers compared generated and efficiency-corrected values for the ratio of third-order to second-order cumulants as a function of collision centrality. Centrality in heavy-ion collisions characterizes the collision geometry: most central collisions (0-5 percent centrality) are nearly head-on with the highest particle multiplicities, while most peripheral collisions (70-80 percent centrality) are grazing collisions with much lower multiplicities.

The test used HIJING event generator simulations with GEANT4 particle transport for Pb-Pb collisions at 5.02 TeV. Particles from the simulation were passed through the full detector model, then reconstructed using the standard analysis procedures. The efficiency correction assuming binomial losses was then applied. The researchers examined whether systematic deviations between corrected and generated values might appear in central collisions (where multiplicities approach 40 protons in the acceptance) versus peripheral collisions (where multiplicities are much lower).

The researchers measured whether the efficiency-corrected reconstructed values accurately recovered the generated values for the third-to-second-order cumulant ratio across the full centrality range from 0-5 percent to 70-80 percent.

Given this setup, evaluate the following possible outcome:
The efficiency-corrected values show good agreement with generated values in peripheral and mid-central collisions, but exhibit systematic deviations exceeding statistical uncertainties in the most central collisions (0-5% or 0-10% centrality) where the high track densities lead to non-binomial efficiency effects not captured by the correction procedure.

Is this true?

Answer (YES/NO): NO